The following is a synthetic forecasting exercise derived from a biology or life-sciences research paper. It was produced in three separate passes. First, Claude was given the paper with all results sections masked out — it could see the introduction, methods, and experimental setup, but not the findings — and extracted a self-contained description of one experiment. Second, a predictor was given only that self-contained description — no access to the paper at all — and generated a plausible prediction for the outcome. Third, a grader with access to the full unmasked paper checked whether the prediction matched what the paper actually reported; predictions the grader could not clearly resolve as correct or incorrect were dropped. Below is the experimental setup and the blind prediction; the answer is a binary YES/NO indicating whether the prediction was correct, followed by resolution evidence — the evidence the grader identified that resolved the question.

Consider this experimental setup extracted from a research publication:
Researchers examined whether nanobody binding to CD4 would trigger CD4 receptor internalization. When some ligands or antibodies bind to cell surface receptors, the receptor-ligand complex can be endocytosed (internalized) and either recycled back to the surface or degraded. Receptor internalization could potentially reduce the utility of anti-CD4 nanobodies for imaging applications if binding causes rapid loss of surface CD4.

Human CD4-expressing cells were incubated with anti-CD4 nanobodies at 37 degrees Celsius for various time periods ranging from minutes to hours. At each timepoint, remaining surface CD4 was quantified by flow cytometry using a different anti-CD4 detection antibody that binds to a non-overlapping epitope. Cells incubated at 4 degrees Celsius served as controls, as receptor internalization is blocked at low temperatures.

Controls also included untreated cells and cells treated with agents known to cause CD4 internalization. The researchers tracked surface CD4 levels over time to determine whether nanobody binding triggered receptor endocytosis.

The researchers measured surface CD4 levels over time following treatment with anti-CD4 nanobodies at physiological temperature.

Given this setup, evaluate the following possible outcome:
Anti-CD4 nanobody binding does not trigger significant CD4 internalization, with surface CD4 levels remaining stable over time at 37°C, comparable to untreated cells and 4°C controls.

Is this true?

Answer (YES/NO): NO